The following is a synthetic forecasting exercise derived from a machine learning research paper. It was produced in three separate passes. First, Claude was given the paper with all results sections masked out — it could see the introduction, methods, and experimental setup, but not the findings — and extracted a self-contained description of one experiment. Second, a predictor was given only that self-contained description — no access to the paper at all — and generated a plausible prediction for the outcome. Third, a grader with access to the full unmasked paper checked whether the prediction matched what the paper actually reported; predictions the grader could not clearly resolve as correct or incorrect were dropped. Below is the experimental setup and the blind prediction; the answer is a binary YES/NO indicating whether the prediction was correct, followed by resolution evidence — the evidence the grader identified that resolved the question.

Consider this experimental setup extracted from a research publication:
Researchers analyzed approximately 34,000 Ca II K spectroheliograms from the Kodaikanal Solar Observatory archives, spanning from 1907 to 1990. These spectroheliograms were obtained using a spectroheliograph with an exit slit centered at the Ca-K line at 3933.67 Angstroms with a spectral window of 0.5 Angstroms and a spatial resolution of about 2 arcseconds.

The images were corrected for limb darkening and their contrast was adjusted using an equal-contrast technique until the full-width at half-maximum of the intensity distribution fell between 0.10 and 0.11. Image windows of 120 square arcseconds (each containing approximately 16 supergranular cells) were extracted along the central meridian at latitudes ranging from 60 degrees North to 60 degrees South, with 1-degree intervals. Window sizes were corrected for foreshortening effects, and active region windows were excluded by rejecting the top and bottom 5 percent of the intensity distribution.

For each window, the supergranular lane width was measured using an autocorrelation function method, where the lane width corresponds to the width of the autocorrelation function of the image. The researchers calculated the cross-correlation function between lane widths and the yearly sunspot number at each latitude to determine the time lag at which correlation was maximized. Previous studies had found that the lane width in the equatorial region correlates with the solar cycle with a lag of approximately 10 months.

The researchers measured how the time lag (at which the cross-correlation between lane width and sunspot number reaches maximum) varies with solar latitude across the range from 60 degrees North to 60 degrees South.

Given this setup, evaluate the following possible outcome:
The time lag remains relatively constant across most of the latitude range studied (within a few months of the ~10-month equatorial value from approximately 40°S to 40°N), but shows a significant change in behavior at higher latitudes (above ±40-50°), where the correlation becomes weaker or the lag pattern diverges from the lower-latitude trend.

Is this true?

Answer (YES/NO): NO